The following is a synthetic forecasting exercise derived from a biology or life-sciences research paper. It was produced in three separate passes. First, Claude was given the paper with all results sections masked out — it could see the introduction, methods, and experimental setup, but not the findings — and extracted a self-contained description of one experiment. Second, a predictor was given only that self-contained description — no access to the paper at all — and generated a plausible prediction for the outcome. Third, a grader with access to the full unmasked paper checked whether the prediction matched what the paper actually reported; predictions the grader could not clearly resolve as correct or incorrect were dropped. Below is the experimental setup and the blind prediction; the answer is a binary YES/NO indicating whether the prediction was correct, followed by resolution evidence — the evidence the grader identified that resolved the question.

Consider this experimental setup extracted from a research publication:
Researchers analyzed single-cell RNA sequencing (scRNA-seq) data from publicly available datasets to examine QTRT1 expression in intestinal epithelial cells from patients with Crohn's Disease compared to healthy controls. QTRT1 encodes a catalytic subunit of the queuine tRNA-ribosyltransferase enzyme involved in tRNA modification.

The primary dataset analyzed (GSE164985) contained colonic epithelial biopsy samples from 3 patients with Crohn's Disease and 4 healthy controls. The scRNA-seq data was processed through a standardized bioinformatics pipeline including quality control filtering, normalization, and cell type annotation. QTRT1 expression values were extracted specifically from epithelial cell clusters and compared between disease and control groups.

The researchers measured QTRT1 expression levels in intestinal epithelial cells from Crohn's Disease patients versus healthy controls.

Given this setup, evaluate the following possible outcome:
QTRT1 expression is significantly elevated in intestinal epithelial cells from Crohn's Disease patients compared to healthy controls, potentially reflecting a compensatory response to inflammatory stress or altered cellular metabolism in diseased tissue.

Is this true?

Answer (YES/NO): NO